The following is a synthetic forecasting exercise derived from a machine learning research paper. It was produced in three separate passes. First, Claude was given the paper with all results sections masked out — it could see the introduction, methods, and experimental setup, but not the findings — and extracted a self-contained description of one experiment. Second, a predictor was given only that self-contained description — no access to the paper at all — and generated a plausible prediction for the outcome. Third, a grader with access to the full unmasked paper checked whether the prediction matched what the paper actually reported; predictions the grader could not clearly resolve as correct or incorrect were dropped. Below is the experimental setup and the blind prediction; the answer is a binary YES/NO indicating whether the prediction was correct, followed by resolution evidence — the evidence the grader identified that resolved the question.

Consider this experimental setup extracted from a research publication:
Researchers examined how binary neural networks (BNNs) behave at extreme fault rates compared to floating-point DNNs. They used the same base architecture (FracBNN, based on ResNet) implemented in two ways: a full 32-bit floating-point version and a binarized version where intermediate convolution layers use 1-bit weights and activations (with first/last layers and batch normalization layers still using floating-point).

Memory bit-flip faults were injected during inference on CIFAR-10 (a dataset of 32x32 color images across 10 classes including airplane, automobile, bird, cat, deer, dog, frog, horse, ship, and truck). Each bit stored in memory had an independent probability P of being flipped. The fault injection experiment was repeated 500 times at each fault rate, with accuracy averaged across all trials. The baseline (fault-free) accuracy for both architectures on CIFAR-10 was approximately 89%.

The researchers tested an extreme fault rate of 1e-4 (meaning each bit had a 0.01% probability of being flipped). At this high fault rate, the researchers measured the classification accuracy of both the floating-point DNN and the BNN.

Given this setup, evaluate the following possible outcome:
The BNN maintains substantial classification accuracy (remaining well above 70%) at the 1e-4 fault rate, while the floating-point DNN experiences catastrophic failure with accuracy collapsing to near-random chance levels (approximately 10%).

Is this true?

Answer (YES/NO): NO